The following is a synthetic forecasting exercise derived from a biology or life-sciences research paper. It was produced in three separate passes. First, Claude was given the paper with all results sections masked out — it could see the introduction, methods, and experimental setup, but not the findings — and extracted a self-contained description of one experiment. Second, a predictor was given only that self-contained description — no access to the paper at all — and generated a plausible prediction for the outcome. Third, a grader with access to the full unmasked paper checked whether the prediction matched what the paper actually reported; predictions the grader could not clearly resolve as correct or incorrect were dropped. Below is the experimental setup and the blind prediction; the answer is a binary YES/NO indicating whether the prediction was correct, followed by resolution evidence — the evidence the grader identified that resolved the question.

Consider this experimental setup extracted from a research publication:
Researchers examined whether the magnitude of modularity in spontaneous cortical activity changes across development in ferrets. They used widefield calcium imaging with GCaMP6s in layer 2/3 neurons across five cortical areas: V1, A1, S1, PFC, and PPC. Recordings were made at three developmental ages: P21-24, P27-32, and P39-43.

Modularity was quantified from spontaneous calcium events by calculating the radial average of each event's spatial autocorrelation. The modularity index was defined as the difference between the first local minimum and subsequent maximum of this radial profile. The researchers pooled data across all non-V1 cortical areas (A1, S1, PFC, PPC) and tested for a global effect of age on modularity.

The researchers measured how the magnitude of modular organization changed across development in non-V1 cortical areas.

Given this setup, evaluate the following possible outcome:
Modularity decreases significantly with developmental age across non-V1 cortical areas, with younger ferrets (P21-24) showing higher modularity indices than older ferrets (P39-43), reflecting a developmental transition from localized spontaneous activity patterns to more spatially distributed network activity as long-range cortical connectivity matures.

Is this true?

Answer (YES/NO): YES